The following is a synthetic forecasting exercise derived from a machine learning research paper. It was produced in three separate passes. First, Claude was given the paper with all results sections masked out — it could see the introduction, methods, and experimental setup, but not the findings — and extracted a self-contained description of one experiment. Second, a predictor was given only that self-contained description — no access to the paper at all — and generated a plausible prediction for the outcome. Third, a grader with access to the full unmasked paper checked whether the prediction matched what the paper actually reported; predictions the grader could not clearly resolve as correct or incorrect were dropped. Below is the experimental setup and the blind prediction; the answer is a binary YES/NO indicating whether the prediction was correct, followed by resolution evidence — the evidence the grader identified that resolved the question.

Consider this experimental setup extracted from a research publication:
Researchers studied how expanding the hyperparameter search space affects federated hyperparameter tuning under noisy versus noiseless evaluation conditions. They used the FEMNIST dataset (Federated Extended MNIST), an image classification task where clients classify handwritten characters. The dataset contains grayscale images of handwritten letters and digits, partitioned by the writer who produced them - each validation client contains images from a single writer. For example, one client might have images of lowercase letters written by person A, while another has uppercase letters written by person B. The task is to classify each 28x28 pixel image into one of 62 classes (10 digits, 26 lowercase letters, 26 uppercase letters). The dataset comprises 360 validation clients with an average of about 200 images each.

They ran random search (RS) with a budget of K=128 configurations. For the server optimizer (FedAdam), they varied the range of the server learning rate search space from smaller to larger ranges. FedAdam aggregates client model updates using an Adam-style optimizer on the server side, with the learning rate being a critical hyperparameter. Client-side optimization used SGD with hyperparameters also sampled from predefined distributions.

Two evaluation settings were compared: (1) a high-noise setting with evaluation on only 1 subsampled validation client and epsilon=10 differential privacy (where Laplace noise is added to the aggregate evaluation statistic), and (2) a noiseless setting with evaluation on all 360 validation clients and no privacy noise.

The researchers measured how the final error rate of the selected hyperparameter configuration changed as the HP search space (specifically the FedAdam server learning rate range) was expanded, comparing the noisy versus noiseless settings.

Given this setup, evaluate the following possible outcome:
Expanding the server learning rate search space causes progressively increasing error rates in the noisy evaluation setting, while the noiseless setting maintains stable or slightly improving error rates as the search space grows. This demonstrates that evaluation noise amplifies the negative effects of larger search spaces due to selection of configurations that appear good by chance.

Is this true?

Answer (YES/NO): YES